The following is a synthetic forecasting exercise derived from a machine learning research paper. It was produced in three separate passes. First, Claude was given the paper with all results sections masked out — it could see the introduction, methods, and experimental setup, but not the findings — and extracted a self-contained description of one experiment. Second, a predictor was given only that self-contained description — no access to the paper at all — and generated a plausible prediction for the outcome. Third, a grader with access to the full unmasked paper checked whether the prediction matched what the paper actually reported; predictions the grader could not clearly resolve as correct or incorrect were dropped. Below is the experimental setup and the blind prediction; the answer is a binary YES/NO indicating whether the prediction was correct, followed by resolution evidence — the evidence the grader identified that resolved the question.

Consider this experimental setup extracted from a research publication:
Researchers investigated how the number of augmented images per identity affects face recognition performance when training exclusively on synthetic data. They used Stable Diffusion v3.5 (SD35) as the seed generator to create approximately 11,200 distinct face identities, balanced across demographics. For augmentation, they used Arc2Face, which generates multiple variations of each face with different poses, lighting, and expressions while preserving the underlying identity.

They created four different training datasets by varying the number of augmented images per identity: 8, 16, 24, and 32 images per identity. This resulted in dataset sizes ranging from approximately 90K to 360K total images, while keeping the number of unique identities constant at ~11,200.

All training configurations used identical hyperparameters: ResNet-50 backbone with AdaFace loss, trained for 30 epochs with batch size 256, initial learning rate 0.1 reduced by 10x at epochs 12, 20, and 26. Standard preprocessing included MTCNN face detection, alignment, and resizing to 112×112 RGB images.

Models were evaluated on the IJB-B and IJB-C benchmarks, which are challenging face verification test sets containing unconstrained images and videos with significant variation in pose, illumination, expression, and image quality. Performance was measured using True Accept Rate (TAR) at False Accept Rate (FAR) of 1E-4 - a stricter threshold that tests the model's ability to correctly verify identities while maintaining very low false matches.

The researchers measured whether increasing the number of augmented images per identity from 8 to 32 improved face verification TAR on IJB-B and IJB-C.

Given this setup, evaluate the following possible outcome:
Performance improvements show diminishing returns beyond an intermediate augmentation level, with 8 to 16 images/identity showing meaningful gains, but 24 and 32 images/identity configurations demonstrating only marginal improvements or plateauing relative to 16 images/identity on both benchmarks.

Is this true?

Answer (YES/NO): NO